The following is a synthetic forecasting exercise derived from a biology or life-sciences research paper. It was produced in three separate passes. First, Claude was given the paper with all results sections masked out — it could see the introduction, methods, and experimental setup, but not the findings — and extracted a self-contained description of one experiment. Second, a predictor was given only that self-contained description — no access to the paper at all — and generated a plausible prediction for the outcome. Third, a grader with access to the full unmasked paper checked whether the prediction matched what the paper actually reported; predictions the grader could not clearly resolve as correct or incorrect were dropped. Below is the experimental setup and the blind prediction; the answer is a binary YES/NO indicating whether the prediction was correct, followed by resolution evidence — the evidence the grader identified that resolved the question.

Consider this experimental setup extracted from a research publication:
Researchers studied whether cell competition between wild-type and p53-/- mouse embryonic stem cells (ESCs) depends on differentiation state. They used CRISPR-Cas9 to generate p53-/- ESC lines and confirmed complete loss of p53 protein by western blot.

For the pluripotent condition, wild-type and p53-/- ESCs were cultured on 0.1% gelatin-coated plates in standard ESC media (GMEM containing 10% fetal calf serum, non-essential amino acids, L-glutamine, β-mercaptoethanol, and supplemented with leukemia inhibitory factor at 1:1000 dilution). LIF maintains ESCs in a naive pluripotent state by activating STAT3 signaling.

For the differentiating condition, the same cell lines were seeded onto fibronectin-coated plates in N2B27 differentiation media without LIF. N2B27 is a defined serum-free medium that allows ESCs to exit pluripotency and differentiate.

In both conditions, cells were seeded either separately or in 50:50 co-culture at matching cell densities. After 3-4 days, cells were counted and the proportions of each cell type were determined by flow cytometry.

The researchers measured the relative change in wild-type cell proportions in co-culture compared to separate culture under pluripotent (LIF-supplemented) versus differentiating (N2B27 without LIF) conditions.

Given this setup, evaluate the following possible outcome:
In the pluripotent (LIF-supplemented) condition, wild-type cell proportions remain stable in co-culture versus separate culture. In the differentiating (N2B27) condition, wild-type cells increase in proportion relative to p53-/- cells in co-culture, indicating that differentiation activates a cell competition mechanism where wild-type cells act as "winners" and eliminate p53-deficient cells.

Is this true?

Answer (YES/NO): NO